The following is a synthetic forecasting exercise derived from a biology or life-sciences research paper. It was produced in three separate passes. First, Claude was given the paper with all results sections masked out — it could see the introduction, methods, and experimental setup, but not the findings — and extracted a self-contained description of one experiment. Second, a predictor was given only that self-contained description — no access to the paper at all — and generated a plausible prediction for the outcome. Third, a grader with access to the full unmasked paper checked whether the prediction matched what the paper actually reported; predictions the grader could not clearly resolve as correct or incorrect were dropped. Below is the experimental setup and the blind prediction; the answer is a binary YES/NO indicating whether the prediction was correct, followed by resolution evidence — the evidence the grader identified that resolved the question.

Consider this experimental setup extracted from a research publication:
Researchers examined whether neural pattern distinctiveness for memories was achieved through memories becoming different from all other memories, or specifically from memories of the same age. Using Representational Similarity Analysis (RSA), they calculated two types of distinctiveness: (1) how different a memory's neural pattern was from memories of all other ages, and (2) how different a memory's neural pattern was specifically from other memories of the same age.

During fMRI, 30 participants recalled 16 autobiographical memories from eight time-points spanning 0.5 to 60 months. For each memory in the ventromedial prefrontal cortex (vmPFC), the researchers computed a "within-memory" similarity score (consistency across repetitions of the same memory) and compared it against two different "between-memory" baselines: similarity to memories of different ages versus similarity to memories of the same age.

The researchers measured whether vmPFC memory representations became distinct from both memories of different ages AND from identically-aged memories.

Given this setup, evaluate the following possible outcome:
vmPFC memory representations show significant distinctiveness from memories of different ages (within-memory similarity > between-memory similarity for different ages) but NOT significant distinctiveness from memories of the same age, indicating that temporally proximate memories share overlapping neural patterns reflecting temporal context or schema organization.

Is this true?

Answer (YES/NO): NO